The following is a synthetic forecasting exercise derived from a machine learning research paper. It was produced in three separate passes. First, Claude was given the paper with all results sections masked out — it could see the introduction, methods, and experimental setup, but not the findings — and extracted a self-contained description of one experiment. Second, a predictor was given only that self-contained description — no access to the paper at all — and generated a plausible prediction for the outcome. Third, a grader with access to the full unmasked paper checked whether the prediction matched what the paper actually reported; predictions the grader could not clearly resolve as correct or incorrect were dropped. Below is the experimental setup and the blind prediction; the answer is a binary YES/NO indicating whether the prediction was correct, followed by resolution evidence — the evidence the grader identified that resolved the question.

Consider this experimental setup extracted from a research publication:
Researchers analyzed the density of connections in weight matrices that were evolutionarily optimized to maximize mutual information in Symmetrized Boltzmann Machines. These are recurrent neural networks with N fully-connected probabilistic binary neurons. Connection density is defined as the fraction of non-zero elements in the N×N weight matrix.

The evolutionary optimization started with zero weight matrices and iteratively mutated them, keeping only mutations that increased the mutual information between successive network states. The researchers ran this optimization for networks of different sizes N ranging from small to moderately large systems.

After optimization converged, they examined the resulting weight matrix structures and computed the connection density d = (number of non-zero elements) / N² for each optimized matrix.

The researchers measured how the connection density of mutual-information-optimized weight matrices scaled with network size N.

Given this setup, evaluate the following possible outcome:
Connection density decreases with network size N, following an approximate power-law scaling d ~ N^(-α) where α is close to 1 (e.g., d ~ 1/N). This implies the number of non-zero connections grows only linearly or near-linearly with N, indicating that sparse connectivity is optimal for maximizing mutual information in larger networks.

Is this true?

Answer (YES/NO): YES